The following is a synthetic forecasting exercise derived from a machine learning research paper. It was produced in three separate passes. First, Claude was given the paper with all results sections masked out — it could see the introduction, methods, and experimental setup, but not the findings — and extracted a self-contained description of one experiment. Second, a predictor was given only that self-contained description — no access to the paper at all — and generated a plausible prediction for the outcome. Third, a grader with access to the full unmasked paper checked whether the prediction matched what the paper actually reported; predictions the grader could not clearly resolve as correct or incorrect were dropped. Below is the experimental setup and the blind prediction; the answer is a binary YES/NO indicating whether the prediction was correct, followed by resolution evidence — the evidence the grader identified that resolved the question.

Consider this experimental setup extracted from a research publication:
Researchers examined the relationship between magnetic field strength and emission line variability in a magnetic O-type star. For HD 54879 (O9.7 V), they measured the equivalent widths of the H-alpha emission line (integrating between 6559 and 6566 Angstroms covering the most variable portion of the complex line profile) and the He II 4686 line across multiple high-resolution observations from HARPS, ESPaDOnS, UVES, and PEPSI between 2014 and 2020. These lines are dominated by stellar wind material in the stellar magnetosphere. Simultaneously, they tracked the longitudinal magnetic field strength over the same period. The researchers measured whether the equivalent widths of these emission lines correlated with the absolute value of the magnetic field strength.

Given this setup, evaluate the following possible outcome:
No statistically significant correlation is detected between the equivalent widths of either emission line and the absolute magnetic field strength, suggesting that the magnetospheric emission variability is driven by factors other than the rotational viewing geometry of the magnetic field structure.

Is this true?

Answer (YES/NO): NO